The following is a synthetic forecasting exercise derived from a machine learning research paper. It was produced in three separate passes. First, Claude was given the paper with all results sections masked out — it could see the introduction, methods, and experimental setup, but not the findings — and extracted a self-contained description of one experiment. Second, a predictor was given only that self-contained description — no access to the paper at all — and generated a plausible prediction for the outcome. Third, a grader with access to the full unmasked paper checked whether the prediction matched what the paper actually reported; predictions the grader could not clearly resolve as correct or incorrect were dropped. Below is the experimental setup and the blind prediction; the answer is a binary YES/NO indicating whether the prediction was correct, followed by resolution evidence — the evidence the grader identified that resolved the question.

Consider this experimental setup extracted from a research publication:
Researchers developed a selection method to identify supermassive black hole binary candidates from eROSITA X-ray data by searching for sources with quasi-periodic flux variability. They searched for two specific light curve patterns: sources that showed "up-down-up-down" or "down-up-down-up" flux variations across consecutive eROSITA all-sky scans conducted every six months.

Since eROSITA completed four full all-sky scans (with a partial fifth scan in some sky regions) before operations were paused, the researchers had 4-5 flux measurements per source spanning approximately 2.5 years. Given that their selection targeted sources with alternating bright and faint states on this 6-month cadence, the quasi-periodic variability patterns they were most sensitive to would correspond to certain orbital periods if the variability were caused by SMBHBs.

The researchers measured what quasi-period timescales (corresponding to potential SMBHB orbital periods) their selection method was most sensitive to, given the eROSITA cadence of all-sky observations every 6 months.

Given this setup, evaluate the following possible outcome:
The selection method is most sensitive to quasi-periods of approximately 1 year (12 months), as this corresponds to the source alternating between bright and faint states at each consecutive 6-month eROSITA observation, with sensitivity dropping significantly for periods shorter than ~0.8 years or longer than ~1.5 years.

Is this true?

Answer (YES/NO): NO